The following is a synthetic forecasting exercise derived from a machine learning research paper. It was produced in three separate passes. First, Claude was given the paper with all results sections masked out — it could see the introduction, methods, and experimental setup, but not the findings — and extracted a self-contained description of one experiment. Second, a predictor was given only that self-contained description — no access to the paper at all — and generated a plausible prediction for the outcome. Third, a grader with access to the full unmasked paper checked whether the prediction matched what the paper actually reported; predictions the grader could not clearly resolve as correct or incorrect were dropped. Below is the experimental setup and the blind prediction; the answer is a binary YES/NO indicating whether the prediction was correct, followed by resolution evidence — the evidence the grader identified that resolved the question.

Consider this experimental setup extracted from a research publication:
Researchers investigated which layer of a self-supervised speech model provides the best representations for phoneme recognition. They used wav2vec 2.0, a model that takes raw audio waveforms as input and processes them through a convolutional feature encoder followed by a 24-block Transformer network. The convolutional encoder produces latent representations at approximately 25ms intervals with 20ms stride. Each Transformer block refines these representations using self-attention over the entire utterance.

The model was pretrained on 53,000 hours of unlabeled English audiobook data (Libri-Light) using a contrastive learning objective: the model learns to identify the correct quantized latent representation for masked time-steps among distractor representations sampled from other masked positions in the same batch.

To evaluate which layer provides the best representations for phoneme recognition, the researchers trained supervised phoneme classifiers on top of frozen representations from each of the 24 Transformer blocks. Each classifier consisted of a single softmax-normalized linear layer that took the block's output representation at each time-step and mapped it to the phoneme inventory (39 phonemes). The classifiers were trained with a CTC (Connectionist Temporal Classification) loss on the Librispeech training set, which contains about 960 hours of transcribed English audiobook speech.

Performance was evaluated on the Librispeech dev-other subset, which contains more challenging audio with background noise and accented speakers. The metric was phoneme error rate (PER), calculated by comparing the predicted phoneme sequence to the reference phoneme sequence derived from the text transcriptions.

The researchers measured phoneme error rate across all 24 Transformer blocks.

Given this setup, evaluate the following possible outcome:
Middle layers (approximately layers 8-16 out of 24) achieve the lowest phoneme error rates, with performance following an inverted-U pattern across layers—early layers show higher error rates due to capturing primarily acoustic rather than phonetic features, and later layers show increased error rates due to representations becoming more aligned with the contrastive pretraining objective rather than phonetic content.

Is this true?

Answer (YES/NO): NO